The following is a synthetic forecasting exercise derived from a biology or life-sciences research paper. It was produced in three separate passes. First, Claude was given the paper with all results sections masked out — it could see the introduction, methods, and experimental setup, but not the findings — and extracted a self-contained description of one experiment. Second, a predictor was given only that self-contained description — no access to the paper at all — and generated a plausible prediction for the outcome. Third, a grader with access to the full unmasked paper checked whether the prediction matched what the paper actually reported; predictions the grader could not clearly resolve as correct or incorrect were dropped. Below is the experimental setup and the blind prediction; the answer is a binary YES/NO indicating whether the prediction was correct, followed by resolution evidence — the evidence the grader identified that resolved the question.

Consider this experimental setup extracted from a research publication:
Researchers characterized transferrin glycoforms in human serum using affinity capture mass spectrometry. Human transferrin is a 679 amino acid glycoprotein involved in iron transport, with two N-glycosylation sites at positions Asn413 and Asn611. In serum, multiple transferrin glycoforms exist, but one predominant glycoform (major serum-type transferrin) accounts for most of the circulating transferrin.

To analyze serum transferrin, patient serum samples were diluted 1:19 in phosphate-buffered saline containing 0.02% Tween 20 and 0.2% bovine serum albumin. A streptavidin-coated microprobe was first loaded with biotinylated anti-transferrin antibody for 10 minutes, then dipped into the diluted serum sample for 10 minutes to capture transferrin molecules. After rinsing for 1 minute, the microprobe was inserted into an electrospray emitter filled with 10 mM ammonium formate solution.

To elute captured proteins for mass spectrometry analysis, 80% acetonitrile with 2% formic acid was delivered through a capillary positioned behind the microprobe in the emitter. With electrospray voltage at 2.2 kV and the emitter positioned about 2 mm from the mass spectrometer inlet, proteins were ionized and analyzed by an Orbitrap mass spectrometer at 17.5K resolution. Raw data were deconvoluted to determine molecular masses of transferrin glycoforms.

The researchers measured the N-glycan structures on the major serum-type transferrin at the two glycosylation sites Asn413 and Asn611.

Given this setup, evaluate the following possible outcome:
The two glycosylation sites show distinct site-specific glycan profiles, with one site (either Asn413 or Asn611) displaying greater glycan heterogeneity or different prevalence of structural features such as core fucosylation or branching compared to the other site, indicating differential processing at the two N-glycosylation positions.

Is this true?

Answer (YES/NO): NO